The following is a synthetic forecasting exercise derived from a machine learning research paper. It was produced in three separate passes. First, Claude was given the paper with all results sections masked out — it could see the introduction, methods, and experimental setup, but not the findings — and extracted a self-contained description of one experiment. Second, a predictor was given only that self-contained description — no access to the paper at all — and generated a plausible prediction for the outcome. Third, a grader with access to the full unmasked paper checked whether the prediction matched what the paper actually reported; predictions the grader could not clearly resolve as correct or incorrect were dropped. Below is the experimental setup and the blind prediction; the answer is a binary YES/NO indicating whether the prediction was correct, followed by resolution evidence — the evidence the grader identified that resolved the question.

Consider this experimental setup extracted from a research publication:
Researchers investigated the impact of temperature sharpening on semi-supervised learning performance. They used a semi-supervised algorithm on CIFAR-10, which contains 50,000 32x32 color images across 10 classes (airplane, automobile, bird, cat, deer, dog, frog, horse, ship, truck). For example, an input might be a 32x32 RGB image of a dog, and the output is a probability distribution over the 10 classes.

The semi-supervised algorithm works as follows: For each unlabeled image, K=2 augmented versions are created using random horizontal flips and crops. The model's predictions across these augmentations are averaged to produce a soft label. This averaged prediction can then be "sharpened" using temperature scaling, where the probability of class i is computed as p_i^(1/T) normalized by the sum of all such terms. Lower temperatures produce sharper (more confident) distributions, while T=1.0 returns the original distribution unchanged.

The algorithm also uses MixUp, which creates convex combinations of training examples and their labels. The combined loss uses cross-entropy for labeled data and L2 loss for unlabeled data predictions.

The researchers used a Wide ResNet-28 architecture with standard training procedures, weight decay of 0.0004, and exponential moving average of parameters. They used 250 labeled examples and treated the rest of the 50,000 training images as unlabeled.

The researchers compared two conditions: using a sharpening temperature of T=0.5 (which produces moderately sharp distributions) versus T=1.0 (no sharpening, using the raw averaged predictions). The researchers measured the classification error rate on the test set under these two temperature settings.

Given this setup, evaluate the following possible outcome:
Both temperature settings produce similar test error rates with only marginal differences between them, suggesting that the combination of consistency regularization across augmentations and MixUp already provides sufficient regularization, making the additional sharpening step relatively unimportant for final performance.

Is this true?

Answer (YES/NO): NO